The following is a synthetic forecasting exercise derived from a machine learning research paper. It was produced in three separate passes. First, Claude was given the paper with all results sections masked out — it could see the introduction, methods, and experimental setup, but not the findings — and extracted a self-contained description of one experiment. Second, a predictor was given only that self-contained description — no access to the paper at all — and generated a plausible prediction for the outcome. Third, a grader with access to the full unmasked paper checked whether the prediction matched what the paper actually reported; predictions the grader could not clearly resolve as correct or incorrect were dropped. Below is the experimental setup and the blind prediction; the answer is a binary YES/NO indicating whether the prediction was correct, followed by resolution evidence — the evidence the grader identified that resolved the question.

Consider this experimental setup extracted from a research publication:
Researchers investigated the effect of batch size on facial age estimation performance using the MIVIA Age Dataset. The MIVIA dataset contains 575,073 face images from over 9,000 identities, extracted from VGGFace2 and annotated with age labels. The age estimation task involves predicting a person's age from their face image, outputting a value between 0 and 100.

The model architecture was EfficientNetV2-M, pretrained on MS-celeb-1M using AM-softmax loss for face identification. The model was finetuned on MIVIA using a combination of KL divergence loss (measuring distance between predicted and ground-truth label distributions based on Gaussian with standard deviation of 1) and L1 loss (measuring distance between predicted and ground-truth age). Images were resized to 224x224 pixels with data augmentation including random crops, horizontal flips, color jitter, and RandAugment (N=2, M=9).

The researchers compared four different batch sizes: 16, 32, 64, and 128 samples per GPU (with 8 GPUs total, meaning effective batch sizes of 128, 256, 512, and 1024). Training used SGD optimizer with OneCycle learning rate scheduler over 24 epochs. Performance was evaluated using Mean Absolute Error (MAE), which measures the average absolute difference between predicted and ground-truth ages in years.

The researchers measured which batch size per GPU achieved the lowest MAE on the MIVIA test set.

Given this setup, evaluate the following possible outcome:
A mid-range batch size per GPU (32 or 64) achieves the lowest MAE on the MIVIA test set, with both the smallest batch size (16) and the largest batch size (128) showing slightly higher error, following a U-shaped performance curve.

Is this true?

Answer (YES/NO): NO